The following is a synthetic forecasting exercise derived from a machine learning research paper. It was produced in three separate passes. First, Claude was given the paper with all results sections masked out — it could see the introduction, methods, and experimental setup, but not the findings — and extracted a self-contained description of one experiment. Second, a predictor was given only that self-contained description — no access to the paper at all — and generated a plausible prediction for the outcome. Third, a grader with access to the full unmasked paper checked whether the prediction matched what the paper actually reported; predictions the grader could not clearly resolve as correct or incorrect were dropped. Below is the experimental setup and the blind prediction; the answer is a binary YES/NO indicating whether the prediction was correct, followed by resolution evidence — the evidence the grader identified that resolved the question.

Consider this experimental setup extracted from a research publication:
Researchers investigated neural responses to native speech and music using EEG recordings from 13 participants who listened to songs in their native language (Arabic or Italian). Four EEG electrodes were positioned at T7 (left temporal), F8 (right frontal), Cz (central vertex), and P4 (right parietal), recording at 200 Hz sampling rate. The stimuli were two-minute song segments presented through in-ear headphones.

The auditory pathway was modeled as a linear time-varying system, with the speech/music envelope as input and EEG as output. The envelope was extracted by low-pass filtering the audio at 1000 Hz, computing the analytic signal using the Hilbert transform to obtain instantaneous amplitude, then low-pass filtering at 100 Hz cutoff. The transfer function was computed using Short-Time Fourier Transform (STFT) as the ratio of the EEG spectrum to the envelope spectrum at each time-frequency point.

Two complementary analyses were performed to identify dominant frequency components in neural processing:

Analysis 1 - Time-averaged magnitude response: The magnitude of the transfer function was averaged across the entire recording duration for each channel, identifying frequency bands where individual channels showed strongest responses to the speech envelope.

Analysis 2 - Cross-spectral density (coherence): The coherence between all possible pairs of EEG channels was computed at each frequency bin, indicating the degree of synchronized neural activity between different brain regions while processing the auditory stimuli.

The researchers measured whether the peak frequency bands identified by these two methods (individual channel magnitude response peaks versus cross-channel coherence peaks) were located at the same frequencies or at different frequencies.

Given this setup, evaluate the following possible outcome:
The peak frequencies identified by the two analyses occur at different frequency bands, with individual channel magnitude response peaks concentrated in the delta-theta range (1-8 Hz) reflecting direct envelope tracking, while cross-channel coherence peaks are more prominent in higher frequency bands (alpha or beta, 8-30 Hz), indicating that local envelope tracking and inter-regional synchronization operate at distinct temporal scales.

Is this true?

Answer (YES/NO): NO